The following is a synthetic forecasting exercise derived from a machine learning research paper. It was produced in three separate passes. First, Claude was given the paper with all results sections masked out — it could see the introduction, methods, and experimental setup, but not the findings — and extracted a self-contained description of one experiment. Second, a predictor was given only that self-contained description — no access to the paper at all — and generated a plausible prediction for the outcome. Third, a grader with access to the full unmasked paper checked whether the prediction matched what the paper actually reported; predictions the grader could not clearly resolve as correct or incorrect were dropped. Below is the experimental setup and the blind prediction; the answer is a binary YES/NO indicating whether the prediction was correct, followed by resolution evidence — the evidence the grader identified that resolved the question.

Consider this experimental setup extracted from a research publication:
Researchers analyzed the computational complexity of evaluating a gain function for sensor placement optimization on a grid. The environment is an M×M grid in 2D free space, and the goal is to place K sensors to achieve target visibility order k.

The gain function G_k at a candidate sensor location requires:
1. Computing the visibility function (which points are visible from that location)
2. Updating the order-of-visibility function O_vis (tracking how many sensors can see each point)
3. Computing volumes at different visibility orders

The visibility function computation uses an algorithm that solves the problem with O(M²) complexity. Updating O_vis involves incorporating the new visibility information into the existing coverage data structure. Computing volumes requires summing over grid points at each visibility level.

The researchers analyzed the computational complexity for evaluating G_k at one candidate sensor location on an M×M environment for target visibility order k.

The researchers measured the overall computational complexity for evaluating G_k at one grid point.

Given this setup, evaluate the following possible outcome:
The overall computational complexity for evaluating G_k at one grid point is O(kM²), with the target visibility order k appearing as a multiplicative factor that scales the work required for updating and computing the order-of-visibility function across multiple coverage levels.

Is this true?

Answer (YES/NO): NO